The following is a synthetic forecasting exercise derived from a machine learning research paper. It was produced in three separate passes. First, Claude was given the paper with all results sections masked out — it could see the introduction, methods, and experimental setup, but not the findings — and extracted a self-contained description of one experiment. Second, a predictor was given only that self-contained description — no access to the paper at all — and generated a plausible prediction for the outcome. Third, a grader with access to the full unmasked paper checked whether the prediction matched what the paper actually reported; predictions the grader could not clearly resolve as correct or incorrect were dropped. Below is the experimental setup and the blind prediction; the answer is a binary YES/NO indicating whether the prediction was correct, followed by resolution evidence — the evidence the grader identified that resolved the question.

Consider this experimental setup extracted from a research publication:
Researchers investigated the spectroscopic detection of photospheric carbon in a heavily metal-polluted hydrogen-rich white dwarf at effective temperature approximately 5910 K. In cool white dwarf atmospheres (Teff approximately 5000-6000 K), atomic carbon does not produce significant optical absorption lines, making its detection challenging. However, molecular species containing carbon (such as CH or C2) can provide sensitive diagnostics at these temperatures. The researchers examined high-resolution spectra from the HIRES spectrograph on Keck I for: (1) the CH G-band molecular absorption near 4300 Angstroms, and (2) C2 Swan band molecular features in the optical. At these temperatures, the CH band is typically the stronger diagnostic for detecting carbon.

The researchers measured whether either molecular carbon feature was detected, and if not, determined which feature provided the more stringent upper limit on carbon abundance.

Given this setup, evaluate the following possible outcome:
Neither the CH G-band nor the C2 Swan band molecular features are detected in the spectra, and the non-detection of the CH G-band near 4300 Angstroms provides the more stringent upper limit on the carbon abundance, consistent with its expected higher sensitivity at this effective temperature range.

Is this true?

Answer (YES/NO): YES